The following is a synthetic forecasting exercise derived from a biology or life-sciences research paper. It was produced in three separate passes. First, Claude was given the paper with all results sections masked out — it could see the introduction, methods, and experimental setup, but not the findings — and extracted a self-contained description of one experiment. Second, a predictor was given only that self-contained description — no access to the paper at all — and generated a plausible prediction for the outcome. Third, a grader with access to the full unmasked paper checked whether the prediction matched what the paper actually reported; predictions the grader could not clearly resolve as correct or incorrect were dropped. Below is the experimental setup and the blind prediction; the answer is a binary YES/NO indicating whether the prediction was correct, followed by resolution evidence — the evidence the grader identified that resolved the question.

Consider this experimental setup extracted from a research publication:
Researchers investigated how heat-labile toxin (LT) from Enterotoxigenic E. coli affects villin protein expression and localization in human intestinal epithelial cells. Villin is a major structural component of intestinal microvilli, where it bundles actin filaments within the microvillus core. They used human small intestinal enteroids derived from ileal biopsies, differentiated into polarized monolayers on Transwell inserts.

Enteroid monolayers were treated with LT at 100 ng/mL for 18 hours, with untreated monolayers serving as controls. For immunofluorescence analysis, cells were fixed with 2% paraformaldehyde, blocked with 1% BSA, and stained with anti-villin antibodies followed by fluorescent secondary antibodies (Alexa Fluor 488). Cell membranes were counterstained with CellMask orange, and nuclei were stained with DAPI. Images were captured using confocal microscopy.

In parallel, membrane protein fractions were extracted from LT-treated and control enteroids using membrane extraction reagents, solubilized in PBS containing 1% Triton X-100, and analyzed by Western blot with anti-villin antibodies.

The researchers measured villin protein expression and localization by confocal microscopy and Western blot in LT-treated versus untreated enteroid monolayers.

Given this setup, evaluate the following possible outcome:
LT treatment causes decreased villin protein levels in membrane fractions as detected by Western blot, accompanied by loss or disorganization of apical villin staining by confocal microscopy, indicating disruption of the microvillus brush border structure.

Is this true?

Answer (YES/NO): YES